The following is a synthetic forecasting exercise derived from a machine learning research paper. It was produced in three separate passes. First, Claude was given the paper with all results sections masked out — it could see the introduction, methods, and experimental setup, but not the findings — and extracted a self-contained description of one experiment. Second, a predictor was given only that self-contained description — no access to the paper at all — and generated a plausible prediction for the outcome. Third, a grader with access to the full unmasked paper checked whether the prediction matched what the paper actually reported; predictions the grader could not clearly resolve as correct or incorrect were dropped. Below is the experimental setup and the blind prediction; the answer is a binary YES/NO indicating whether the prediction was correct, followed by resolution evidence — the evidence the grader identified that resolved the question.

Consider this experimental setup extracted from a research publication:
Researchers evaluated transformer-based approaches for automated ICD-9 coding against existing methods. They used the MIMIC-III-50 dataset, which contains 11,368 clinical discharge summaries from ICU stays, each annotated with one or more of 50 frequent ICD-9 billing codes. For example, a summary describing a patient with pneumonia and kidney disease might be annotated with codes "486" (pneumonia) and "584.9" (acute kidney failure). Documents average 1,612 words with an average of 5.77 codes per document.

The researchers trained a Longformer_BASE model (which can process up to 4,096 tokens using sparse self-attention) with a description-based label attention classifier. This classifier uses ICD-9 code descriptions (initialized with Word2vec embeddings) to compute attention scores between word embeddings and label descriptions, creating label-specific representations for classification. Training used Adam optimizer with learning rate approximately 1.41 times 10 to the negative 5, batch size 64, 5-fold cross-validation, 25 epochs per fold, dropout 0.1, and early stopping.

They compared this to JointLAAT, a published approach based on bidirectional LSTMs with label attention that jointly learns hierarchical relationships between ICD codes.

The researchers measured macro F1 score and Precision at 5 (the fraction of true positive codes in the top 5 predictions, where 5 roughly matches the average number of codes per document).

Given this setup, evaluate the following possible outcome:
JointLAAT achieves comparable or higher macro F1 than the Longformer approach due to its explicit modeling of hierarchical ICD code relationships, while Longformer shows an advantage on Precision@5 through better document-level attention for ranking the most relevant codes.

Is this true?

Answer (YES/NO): NO